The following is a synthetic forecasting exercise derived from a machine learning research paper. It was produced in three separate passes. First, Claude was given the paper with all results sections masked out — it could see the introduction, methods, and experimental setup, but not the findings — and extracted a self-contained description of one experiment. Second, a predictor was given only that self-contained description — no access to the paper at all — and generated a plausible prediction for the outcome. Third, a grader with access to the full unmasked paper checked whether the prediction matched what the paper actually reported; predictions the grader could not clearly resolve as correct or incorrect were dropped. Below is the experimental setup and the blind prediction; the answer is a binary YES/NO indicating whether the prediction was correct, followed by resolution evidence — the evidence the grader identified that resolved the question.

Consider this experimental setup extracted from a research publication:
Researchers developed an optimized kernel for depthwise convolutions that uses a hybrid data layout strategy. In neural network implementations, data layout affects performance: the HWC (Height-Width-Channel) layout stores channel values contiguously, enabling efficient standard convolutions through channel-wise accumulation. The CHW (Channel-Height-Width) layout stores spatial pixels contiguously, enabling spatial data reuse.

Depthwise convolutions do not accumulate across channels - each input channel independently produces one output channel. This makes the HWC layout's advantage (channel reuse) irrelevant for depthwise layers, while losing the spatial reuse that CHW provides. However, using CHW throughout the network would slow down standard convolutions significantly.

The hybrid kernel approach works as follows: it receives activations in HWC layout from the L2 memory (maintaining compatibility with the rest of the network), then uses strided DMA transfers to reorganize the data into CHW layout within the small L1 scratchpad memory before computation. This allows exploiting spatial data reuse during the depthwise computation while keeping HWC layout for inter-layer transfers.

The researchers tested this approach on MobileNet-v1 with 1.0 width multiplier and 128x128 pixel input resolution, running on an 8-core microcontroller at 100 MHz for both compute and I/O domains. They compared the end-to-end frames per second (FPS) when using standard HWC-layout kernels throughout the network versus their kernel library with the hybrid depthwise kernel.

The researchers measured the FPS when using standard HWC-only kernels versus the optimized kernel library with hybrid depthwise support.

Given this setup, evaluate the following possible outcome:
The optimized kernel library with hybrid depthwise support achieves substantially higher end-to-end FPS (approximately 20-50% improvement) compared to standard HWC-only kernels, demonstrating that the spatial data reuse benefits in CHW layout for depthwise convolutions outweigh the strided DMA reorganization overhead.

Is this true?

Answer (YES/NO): YES